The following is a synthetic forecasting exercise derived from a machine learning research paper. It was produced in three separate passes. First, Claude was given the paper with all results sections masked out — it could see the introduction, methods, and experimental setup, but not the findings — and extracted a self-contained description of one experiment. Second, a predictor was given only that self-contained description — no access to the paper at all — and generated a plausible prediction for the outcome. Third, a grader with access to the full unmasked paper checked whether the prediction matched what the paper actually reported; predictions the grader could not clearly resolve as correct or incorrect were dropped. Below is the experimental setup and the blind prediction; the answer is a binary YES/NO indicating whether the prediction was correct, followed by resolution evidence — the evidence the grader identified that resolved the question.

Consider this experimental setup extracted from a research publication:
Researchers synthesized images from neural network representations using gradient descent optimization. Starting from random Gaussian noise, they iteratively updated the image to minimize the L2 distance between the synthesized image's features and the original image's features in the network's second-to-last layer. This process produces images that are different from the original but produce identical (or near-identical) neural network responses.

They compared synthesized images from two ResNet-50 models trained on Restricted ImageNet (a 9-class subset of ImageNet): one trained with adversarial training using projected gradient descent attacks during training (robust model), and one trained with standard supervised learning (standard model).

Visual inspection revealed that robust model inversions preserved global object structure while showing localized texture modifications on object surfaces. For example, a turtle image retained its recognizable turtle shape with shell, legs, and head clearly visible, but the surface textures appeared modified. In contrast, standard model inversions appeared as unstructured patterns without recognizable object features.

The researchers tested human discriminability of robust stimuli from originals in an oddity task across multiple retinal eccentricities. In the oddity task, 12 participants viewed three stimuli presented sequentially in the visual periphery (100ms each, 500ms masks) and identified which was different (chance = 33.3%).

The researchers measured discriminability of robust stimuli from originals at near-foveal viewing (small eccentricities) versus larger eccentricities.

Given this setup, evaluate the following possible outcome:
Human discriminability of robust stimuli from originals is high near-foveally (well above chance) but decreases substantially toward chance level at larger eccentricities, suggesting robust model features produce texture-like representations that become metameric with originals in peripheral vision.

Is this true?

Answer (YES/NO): YES